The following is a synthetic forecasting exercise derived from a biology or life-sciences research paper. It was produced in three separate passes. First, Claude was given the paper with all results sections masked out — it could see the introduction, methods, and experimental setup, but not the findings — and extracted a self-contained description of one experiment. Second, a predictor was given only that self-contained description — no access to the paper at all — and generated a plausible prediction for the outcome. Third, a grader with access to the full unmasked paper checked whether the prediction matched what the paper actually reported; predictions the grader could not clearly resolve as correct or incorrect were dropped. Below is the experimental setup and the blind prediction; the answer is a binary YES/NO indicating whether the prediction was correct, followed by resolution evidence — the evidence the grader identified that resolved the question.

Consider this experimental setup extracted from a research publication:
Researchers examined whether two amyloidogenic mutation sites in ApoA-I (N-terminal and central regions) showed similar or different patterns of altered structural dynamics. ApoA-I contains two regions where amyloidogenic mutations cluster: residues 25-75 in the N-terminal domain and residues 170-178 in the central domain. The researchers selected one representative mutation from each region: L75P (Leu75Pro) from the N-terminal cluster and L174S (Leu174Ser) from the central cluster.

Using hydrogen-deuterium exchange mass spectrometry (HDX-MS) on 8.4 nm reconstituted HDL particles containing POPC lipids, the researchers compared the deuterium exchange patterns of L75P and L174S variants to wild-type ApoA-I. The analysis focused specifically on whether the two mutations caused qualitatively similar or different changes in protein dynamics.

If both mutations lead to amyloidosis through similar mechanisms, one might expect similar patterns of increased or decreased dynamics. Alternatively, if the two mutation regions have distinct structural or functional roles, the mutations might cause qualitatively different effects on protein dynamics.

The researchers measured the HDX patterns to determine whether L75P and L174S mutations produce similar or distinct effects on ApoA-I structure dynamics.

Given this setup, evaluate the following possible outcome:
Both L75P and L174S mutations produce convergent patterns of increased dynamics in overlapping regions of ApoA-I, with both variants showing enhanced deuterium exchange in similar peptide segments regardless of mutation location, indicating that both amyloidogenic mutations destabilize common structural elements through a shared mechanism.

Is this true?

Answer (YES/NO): NO